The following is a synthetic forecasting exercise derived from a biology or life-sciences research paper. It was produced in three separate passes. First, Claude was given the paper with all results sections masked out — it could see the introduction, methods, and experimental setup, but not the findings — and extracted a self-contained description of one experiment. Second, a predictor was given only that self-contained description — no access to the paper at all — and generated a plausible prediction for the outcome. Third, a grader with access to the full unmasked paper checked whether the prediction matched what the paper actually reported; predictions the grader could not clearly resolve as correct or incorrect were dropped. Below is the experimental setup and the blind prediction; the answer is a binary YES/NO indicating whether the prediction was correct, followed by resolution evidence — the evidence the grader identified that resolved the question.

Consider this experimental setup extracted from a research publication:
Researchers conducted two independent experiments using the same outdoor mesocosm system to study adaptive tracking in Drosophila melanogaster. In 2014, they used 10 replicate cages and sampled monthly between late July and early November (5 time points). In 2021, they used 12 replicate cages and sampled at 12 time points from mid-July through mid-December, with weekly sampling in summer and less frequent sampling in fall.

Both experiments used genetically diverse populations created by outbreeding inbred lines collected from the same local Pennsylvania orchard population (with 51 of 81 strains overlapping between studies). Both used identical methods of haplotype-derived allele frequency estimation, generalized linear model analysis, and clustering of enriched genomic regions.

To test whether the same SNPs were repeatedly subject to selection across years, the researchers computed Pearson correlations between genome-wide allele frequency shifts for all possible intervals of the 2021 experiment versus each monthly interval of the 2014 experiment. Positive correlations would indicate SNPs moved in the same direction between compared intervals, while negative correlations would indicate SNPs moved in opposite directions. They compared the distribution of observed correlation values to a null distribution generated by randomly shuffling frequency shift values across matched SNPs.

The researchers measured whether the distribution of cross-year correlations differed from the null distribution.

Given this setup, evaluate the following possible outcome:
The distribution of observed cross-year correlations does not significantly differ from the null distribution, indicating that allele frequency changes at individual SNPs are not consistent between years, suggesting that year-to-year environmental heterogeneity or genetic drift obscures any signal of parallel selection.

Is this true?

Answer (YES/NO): NO